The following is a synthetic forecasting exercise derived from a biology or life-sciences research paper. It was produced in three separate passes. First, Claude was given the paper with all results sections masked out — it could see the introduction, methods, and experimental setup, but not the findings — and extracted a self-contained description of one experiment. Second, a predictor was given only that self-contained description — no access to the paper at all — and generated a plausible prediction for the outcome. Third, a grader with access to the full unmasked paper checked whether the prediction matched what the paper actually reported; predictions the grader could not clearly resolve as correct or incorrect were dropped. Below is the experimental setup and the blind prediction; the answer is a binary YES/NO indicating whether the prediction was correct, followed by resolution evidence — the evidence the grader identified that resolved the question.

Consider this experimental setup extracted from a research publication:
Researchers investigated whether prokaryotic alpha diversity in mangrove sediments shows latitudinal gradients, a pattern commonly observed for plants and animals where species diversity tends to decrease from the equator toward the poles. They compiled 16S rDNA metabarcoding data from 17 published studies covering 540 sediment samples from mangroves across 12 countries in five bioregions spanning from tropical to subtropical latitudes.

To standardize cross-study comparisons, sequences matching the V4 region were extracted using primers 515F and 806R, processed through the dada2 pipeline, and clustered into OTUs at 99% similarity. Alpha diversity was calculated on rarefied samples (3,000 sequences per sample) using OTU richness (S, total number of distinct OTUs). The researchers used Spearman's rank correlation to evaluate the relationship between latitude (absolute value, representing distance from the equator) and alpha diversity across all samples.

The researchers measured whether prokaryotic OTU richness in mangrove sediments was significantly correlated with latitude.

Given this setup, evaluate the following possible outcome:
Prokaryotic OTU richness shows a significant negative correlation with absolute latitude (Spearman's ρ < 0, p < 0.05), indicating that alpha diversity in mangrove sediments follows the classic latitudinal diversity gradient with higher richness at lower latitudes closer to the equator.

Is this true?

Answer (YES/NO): NO